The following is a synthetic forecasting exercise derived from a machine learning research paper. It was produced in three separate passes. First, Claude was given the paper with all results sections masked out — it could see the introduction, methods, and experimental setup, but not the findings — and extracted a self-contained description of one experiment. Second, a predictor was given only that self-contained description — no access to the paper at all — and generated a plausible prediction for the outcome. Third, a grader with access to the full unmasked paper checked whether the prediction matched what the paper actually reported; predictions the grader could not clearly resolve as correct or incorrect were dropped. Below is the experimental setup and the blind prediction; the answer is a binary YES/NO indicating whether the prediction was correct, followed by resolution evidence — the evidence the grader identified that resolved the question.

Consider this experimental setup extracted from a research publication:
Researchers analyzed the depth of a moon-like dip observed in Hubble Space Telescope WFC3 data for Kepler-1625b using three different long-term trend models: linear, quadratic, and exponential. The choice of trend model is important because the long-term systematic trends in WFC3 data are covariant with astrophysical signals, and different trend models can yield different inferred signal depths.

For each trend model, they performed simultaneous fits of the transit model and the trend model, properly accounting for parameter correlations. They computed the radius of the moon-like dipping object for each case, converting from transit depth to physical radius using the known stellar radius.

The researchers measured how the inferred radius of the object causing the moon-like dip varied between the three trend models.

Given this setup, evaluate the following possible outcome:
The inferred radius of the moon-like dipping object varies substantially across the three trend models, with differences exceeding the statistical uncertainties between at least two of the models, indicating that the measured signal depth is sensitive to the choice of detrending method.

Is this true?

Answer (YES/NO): NO